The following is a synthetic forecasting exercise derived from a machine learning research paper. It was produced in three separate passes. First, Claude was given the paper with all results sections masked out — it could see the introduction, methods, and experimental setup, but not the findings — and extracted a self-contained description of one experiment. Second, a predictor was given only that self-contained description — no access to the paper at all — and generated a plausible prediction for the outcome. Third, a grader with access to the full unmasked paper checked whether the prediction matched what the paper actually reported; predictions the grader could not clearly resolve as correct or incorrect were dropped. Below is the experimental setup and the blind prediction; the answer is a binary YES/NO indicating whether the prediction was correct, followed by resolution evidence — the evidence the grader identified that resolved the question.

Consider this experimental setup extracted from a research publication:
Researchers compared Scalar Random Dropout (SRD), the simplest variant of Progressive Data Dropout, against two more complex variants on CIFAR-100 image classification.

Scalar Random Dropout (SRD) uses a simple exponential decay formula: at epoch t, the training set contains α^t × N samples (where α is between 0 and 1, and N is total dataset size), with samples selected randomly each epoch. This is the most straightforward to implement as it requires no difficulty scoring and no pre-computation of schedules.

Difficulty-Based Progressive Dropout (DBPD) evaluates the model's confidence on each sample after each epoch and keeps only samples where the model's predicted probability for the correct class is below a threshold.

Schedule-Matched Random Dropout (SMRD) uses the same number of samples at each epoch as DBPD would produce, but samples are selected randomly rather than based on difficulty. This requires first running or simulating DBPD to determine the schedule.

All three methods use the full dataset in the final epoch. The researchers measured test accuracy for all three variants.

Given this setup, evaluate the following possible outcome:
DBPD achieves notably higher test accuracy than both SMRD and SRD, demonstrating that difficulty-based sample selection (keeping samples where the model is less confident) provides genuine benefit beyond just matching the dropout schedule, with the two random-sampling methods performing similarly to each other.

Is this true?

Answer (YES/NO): NO